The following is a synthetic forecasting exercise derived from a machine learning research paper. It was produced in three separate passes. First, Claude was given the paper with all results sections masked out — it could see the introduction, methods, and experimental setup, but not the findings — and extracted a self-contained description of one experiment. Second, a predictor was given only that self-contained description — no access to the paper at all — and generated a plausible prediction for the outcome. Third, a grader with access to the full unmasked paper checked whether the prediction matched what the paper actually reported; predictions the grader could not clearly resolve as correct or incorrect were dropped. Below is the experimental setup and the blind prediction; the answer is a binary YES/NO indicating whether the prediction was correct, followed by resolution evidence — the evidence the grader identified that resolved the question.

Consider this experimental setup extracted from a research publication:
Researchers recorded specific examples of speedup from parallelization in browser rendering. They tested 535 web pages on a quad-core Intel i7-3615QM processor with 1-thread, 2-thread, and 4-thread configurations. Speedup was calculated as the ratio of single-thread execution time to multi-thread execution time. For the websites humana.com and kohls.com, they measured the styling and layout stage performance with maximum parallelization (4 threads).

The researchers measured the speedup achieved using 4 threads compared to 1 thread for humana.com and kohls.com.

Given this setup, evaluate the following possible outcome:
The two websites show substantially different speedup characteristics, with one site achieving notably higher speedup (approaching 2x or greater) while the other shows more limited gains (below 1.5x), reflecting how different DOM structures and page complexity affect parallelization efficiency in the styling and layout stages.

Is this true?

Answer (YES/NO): NO